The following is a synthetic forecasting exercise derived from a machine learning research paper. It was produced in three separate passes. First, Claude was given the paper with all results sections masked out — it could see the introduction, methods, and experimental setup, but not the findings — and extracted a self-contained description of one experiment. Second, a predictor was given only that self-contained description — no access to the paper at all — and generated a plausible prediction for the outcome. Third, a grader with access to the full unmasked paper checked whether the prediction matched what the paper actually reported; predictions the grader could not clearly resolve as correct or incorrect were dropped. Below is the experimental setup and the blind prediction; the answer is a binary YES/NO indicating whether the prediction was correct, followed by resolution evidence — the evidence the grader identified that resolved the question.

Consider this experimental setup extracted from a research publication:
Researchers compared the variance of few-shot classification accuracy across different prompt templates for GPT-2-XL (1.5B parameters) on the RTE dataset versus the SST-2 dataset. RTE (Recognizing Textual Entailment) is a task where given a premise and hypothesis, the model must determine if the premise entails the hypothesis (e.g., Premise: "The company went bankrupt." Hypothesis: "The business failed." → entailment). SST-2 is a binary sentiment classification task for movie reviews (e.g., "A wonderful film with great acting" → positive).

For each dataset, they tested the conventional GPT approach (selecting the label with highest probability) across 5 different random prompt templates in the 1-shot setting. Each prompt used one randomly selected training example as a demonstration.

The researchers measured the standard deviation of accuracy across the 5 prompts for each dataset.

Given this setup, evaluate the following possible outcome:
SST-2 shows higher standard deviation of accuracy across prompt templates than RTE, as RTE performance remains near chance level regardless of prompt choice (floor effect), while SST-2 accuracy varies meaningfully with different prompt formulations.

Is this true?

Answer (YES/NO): YES